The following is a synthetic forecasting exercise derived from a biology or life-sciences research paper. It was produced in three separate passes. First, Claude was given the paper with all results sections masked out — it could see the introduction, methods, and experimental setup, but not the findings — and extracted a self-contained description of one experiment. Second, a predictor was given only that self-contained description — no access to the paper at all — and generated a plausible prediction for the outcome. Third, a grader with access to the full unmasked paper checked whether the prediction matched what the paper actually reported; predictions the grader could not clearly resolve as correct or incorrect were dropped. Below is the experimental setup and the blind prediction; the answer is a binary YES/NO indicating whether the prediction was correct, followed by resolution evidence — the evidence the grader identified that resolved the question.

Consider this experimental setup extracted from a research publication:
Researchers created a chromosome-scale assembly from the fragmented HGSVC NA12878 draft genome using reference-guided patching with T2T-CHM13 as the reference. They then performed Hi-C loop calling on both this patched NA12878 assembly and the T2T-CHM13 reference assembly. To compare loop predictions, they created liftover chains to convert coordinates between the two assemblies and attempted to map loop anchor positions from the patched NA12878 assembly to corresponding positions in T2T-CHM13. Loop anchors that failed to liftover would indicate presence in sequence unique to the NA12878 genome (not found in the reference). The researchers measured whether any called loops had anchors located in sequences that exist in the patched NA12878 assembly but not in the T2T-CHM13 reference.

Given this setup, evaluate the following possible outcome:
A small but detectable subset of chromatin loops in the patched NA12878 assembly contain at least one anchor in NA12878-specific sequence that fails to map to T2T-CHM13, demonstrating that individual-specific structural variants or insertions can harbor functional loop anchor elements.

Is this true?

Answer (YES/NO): YES